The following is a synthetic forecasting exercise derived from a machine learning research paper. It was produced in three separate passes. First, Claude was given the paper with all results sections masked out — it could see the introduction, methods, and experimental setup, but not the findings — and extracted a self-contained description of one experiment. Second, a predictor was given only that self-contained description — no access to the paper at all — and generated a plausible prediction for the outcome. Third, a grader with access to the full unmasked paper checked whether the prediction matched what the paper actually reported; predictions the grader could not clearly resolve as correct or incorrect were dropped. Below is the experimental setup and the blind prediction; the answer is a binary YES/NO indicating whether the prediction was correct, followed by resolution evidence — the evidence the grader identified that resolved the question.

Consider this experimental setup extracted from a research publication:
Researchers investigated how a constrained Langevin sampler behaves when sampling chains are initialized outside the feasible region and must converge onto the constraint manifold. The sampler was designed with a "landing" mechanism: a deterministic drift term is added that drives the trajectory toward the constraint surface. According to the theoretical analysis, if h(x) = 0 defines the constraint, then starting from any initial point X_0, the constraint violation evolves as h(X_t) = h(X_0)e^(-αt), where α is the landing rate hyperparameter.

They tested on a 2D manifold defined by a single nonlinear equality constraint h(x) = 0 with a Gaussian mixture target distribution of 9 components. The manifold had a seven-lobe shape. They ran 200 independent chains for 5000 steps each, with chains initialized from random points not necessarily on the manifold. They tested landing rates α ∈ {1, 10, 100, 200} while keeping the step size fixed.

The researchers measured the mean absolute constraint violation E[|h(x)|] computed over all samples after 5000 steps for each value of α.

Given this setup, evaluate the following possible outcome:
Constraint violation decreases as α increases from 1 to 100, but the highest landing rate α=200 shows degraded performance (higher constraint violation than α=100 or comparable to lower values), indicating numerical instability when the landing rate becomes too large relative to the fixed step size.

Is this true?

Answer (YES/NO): NO